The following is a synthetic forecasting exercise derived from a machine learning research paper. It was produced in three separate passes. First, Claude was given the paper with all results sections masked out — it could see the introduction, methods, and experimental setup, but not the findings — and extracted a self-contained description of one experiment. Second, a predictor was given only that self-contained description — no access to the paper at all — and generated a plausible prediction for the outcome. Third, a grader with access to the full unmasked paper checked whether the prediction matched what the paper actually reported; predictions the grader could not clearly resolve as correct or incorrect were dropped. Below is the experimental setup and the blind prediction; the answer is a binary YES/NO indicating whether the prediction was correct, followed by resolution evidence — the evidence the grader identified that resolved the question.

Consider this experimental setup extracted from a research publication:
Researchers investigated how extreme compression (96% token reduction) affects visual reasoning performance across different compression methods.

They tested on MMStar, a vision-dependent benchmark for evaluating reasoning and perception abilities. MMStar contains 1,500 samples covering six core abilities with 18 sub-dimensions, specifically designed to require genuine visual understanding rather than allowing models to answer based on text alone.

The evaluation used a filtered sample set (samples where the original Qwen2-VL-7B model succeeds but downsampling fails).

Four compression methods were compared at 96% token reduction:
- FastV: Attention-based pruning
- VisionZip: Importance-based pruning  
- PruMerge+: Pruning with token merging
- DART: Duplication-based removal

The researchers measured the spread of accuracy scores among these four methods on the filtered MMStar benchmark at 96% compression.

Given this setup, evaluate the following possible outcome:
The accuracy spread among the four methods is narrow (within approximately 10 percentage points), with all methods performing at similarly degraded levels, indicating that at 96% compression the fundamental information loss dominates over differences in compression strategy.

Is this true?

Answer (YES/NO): YES